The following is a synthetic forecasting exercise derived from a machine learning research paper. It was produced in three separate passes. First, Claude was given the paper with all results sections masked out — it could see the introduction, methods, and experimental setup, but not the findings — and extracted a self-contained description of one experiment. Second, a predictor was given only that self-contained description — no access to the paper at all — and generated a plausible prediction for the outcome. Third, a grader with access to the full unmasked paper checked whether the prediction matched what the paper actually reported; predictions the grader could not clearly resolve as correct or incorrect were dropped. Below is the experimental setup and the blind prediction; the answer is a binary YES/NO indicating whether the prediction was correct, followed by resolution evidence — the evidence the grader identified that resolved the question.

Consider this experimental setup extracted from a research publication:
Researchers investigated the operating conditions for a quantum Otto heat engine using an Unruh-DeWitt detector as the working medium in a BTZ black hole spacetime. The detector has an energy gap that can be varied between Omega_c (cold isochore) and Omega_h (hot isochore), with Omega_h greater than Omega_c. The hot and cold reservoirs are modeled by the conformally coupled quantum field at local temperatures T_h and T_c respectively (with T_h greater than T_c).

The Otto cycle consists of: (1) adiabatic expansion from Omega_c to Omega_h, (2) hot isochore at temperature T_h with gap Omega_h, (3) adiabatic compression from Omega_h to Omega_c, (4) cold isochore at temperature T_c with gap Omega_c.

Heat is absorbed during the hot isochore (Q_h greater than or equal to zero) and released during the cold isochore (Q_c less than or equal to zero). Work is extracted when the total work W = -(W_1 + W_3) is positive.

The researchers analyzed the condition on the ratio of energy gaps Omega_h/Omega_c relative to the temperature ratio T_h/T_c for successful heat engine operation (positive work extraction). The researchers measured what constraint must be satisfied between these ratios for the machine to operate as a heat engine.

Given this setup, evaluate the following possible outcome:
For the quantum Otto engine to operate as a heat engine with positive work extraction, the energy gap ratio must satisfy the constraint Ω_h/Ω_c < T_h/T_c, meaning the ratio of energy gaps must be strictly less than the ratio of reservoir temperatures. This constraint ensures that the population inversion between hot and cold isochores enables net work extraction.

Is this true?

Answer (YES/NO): YES